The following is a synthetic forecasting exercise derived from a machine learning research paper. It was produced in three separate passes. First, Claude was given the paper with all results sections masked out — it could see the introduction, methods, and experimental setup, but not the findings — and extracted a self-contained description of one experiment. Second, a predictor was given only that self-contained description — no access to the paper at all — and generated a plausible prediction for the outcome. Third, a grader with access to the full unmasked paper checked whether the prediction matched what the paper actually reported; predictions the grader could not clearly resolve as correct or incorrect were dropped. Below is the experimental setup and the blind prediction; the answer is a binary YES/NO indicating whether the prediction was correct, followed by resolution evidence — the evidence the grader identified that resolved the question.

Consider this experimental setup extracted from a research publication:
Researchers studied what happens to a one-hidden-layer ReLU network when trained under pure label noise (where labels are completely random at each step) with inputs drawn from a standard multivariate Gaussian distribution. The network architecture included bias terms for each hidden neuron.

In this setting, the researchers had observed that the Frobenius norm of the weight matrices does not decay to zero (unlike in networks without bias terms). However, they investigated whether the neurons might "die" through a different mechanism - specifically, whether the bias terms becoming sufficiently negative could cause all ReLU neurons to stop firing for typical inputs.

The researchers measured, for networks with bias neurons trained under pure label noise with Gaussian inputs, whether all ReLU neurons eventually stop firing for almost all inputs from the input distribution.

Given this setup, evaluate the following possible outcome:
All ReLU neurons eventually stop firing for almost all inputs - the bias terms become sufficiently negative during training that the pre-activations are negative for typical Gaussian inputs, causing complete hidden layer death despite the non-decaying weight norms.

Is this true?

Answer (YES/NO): YES